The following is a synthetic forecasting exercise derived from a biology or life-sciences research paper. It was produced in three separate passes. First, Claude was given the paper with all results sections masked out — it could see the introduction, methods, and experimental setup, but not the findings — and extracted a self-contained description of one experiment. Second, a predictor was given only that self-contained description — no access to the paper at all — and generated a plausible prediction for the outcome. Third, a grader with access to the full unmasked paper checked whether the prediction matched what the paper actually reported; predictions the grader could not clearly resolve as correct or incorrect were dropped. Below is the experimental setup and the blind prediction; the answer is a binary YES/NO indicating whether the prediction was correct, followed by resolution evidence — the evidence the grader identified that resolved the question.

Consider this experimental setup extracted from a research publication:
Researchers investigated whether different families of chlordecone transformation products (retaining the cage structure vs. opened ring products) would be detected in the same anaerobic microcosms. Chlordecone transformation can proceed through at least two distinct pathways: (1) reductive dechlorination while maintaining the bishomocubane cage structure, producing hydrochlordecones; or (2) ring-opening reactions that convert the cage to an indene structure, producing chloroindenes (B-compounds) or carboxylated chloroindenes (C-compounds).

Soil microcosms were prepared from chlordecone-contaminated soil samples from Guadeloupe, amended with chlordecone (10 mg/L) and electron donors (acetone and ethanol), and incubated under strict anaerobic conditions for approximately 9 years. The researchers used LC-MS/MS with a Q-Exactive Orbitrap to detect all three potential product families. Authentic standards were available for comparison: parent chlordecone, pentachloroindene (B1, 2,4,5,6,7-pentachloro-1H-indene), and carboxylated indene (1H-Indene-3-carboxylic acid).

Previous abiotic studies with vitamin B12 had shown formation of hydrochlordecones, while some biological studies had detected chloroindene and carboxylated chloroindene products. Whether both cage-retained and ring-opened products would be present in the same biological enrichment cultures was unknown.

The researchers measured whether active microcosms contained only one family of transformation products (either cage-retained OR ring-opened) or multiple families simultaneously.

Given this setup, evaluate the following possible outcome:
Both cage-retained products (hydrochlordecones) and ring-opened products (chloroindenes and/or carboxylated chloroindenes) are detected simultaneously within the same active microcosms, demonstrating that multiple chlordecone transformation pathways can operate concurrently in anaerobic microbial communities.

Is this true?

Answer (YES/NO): YES